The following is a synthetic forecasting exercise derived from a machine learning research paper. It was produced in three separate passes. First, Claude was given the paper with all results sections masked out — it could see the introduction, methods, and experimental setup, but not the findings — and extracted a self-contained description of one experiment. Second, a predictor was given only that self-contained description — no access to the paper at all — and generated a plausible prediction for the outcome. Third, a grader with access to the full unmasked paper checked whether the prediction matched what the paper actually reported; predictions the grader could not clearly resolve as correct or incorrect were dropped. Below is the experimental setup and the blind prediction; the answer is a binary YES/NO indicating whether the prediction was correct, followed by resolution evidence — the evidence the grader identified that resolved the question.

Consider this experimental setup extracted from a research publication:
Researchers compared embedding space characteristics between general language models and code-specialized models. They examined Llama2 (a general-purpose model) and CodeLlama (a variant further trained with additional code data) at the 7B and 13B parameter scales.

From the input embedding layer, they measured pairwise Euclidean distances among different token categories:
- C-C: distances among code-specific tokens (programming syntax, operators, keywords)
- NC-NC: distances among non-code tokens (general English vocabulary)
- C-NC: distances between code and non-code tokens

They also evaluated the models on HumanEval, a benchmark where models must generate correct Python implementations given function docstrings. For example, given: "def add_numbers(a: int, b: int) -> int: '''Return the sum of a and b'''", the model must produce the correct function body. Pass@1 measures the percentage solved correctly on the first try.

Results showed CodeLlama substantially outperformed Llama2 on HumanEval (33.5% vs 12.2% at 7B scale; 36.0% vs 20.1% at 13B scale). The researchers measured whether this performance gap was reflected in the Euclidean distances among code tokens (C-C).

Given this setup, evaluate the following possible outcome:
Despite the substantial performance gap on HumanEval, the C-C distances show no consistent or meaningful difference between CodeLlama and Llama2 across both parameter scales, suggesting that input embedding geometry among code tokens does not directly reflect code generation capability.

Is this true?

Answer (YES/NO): NO